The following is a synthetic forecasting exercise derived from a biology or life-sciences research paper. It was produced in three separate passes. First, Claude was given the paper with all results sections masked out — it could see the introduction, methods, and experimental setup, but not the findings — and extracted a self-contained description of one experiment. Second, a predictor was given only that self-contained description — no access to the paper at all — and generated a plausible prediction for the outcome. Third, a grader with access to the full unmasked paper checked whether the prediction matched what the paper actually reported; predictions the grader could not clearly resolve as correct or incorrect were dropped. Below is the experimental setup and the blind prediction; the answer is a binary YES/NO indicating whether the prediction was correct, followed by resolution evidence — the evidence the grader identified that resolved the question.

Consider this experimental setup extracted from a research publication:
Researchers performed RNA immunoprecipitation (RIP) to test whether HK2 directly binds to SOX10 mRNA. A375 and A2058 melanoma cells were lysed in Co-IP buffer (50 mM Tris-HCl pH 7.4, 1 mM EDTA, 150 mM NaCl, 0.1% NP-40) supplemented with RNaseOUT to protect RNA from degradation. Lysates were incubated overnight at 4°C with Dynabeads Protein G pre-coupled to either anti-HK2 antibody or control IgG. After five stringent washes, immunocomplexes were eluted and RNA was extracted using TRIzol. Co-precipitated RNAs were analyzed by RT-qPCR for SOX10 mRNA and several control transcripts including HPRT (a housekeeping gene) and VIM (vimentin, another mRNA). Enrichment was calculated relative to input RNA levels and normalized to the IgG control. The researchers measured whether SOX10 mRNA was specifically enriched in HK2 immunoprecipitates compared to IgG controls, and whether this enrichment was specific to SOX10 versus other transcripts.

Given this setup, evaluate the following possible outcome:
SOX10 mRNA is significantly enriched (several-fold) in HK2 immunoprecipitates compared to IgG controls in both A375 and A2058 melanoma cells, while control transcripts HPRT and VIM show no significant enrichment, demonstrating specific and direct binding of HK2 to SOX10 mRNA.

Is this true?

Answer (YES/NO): NO